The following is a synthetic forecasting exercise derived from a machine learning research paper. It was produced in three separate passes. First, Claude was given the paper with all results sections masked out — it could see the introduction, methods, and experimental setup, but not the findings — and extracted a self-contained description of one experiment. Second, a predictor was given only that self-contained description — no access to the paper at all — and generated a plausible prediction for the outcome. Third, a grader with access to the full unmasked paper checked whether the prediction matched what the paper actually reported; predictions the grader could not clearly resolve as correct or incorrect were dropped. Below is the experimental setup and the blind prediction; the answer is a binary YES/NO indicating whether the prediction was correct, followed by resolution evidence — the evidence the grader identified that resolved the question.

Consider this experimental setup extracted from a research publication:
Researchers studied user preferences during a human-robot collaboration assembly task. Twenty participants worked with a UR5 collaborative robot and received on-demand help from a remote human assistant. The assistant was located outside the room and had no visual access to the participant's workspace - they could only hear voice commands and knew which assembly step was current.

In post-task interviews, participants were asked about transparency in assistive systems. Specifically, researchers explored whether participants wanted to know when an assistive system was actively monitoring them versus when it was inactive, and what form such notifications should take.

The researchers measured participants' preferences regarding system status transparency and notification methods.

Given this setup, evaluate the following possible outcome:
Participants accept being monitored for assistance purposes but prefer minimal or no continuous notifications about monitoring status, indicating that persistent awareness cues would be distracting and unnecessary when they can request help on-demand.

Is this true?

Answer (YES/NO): NO